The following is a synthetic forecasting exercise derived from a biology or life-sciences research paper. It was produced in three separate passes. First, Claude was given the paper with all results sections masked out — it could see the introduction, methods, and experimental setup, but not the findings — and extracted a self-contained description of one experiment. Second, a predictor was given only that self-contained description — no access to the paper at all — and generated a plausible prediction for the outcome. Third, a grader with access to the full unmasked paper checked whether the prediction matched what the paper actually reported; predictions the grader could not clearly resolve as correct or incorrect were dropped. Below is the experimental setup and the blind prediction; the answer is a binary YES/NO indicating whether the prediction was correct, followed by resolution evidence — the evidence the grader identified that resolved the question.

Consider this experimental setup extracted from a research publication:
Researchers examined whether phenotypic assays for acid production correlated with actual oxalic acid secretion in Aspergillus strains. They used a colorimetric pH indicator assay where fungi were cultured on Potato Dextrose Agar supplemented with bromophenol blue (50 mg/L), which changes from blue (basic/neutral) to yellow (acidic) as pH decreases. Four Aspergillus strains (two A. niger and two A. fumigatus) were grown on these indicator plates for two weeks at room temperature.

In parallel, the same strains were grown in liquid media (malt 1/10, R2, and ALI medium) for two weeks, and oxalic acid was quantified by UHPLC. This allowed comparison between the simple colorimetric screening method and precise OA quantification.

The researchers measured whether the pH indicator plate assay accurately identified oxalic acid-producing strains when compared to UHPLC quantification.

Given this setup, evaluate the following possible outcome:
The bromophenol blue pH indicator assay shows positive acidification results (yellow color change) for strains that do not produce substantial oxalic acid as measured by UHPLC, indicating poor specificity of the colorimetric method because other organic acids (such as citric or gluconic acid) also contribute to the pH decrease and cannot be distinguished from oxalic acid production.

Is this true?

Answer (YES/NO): NO